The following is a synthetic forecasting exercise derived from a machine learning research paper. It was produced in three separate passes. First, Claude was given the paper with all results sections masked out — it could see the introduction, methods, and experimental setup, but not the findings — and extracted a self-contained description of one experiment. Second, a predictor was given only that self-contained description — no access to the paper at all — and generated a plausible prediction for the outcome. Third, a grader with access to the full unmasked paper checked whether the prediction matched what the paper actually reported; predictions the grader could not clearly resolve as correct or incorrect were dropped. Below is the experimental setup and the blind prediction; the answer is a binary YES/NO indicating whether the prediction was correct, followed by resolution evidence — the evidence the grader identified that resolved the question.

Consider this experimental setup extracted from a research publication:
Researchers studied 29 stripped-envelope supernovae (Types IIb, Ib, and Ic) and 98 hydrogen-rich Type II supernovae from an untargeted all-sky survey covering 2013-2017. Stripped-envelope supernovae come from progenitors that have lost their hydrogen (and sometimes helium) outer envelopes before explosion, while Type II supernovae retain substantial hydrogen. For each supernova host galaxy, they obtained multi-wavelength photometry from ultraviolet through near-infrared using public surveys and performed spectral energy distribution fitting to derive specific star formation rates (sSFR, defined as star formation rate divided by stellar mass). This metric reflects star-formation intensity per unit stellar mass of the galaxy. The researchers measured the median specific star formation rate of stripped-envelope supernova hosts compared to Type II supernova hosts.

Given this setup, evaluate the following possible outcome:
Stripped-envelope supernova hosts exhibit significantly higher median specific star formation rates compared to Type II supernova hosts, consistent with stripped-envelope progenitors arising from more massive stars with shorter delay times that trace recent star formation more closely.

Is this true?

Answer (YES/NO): NO